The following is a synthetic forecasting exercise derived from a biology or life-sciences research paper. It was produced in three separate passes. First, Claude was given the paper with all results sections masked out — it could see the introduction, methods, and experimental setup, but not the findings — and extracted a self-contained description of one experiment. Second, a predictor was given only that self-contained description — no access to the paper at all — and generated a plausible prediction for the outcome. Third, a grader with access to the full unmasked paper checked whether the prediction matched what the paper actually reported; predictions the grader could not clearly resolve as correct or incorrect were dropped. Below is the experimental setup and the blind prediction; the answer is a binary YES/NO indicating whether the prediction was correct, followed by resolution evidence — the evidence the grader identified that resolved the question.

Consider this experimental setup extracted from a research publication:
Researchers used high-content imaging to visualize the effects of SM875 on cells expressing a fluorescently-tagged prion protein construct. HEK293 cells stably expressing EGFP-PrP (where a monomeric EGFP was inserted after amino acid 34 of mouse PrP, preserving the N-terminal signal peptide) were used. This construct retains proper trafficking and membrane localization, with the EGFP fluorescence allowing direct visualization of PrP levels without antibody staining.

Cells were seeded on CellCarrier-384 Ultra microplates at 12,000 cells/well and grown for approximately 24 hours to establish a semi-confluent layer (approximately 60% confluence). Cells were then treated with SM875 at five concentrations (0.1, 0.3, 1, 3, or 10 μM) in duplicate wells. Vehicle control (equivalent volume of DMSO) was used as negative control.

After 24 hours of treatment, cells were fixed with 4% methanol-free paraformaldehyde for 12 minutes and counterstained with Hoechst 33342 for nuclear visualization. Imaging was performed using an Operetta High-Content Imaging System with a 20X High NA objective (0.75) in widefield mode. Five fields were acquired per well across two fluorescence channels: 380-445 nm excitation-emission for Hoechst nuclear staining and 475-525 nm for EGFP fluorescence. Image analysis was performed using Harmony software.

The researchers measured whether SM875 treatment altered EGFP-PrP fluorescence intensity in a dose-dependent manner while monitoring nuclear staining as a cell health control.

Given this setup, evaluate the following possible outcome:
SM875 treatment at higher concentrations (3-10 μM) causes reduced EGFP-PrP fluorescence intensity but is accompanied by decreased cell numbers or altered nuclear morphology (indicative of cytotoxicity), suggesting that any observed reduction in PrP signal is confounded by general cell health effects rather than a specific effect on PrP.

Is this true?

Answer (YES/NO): NO